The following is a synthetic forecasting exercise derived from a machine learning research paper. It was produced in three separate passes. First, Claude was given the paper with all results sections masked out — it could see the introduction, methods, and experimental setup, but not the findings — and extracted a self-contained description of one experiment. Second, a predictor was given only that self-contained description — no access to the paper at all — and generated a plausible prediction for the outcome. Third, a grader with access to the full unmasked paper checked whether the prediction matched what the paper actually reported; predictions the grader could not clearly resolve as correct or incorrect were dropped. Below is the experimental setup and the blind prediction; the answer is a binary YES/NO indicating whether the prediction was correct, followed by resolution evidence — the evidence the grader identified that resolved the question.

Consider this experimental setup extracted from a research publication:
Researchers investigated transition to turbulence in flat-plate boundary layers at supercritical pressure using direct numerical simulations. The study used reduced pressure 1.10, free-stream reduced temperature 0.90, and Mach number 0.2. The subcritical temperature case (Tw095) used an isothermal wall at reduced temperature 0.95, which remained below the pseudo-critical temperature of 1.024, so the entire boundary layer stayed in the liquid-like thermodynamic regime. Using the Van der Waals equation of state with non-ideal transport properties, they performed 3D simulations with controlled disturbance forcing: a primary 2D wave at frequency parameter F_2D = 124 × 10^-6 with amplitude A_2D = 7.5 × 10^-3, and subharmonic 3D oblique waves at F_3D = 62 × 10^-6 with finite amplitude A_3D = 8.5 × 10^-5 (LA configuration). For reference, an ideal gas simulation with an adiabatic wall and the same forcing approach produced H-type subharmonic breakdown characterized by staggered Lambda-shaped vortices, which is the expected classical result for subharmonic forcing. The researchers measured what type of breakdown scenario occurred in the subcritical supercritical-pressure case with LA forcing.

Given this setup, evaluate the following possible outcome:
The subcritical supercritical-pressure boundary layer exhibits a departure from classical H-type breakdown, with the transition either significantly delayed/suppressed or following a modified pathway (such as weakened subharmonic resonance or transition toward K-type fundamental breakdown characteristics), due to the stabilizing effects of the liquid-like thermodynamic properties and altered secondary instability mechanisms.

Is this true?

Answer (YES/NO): NO